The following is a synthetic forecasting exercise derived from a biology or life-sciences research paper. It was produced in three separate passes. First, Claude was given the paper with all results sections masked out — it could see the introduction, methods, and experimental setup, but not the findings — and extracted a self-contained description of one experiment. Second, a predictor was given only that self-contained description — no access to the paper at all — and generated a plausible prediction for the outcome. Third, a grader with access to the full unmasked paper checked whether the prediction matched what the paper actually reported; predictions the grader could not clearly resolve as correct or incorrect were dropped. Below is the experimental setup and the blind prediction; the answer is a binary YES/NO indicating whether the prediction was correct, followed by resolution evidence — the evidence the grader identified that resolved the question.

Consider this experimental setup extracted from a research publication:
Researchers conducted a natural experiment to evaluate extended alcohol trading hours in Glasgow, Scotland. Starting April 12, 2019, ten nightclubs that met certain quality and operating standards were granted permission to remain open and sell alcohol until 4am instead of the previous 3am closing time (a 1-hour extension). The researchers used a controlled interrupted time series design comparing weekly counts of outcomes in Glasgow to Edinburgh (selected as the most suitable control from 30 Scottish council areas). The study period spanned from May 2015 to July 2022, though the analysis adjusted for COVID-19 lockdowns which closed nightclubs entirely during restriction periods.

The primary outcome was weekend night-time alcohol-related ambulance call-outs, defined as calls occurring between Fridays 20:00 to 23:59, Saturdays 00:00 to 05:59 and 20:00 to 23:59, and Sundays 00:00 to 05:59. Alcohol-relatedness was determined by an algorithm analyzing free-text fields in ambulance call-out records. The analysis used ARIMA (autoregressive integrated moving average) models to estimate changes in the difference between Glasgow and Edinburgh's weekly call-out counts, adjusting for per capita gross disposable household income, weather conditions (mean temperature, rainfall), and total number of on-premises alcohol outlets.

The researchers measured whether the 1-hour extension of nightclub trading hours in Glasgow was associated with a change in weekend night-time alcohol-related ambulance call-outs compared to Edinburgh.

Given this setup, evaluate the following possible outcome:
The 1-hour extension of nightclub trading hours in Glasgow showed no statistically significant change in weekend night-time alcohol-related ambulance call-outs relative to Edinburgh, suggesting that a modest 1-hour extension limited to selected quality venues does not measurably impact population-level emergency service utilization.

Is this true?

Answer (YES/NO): YES